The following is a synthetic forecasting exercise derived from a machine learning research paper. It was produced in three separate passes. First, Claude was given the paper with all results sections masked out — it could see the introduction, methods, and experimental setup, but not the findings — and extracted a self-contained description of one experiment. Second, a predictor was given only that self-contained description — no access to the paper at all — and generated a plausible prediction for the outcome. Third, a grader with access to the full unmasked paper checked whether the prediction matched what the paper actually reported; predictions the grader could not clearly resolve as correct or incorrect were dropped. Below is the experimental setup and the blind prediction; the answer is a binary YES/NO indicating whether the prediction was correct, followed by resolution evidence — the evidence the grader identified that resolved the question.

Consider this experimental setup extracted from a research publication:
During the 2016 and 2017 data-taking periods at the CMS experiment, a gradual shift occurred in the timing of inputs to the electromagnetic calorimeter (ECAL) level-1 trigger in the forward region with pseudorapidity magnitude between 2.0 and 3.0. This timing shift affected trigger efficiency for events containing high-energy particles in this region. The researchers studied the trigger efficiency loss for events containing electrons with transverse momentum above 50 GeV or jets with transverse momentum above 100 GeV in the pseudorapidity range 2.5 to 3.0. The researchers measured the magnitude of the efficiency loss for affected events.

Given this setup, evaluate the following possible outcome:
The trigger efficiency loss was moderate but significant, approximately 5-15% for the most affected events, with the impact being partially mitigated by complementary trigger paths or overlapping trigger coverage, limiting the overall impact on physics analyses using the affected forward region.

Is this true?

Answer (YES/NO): NO